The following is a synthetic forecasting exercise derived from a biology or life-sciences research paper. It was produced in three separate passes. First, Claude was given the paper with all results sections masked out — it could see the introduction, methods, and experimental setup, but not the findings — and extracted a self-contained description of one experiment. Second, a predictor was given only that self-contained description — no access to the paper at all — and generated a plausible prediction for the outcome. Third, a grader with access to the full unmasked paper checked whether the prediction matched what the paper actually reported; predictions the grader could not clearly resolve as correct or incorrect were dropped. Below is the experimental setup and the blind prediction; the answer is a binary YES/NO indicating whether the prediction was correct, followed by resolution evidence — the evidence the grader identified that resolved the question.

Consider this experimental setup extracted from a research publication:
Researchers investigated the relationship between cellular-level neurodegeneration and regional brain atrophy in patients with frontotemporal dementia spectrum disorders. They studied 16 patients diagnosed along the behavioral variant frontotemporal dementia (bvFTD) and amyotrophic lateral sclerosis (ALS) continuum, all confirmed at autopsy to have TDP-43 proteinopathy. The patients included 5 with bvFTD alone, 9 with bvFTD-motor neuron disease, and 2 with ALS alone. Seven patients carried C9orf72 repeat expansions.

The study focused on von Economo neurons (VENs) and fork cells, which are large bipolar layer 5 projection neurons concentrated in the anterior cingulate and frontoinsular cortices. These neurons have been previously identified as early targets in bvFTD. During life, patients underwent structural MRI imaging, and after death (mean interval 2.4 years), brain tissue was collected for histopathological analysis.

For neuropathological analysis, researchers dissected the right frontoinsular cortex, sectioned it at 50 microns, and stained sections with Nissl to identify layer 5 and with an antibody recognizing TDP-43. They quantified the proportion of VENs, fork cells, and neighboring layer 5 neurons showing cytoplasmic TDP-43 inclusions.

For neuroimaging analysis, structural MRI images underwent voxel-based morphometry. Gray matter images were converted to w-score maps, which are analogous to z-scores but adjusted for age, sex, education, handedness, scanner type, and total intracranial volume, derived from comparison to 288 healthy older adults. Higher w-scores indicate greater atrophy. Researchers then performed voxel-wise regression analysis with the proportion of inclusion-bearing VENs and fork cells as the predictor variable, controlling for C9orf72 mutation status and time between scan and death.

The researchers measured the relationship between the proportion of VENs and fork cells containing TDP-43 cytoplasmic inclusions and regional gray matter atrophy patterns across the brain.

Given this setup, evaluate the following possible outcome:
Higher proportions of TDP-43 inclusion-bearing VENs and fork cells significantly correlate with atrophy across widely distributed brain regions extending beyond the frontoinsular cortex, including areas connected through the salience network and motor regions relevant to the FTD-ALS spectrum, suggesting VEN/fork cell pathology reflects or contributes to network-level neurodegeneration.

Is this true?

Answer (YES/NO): NO